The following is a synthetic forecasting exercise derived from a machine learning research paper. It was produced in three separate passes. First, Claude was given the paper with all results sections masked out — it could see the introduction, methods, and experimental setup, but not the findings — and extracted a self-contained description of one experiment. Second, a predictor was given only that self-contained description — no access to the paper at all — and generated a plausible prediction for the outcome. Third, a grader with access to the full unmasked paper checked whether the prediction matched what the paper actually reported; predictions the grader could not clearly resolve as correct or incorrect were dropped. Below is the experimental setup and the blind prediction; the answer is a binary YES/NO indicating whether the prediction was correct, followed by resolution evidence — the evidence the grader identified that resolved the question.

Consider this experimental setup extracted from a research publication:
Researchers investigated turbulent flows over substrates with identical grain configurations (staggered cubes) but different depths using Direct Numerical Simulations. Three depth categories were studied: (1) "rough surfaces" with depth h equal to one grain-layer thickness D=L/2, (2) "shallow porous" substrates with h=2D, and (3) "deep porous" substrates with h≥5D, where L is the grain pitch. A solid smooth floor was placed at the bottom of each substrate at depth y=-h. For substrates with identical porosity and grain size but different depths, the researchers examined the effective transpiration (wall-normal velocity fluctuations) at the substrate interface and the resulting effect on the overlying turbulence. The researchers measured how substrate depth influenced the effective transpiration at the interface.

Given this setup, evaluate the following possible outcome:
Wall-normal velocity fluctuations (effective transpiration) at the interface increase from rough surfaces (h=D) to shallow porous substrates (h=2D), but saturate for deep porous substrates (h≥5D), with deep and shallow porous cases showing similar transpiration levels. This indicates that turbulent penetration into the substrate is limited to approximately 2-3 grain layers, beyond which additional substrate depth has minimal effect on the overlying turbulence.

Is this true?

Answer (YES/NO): NO